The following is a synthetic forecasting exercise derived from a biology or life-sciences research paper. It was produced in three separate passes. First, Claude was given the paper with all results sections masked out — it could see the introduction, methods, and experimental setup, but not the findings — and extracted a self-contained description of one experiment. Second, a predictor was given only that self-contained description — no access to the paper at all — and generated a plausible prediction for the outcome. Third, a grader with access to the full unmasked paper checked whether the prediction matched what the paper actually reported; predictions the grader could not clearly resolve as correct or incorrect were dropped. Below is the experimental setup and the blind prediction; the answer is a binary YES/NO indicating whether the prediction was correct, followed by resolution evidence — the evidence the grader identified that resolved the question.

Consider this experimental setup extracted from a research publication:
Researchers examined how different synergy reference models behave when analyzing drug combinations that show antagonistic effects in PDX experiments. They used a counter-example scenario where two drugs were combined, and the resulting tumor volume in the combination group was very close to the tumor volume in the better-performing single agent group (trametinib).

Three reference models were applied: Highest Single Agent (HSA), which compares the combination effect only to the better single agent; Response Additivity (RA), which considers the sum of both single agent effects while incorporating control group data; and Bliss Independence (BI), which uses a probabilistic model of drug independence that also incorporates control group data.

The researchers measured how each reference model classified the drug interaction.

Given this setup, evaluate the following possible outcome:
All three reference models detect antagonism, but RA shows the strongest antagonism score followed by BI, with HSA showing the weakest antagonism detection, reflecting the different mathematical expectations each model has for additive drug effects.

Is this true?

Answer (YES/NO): NO